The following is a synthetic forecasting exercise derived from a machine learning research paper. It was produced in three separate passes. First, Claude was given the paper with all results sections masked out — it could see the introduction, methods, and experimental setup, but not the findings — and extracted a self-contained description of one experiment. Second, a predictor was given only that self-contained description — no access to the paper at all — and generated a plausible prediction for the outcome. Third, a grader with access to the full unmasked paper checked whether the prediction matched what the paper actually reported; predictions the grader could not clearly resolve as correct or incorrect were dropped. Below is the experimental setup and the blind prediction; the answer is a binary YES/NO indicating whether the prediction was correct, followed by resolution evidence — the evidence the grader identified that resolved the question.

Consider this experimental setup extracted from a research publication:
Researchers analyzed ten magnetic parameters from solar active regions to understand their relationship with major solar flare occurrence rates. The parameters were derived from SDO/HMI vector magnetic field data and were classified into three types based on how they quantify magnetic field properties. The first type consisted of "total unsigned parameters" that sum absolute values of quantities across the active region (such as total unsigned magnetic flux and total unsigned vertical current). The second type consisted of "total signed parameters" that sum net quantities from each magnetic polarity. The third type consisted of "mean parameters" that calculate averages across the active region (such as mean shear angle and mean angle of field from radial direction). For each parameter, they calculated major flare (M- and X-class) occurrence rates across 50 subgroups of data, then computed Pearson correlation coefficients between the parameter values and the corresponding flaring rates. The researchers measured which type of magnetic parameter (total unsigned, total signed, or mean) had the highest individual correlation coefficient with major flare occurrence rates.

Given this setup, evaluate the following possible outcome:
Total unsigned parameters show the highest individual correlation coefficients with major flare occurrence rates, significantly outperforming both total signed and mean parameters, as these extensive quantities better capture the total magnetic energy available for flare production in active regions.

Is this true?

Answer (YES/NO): NO